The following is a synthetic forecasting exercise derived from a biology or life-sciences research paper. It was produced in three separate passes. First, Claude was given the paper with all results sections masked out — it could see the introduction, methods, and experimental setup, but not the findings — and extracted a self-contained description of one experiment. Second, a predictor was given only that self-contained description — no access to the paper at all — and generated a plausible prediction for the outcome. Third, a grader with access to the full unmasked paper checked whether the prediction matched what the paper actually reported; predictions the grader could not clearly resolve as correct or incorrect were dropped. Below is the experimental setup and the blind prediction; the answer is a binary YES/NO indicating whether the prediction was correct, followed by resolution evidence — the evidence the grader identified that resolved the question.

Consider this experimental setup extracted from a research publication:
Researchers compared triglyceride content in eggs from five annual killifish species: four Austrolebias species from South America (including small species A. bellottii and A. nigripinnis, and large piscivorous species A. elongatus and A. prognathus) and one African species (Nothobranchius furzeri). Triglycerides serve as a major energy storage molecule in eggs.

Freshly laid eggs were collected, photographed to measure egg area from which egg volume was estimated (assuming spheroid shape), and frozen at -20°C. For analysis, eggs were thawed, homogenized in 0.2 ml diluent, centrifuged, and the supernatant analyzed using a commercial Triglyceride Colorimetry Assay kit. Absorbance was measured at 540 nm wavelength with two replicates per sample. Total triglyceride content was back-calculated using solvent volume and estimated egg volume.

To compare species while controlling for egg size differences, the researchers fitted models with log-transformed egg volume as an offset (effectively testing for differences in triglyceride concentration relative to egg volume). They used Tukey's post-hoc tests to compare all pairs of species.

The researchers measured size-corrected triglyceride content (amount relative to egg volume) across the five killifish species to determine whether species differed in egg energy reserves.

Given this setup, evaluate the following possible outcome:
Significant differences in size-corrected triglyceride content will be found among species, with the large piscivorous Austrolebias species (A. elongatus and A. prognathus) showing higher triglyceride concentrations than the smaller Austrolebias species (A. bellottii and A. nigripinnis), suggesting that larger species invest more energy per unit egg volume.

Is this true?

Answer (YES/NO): NO